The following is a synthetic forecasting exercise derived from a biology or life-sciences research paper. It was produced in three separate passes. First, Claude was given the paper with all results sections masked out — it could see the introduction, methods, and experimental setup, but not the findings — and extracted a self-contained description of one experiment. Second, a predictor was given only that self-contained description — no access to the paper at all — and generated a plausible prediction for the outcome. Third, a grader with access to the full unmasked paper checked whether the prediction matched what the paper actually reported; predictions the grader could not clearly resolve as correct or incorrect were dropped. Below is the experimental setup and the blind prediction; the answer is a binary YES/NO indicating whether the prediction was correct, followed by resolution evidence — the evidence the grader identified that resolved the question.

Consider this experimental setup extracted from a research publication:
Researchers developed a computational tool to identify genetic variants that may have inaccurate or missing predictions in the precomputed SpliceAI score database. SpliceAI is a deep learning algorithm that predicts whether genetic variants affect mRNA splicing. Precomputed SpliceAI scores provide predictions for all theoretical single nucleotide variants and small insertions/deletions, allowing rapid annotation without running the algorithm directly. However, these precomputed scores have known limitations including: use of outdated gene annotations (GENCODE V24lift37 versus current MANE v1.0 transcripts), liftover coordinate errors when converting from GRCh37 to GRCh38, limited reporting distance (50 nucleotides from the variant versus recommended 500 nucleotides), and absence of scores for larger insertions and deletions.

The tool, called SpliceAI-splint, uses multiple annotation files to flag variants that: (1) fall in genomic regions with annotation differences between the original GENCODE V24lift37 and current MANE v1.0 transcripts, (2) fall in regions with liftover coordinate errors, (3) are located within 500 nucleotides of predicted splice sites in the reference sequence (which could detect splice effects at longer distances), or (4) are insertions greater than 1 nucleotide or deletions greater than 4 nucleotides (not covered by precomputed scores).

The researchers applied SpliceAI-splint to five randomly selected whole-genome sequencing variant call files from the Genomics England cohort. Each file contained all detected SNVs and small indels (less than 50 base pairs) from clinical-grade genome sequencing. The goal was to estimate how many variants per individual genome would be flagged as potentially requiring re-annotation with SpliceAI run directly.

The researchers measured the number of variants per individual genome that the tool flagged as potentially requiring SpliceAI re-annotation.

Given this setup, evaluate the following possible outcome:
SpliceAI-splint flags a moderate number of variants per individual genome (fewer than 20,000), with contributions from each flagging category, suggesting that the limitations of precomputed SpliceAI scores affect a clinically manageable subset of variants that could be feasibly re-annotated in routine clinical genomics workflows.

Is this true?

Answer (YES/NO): NO